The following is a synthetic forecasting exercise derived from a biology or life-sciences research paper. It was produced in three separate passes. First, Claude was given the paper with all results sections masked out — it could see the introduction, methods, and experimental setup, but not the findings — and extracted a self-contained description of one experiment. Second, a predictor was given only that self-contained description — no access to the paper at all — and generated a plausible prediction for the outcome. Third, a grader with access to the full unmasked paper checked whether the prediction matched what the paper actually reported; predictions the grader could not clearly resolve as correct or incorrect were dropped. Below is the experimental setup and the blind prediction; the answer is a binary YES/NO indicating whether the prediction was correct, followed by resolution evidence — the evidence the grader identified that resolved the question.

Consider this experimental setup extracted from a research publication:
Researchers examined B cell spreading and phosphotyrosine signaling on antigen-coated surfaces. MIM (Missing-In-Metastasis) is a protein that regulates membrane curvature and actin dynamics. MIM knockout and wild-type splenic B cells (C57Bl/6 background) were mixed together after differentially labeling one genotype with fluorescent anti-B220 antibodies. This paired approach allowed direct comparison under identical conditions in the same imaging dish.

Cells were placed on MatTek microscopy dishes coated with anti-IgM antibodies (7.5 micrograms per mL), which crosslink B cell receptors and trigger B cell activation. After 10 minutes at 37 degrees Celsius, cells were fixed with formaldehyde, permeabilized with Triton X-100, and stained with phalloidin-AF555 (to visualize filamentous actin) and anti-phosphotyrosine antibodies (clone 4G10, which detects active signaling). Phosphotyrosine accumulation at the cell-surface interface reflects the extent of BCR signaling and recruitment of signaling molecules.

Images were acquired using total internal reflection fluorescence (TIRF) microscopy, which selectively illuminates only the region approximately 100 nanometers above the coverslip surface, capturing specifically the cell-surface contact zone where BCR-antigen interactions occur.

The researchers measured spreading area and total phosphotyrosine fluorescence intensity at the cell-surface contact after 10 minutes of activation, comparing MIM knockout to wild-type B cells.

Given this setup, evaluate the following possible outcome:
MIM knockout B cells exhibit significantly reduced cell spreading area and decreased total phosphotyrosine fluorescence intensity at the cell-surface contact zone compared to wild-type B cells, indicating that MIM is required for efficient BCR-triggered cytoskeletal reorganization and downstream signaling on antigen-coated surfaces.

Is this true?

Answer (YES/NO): YES